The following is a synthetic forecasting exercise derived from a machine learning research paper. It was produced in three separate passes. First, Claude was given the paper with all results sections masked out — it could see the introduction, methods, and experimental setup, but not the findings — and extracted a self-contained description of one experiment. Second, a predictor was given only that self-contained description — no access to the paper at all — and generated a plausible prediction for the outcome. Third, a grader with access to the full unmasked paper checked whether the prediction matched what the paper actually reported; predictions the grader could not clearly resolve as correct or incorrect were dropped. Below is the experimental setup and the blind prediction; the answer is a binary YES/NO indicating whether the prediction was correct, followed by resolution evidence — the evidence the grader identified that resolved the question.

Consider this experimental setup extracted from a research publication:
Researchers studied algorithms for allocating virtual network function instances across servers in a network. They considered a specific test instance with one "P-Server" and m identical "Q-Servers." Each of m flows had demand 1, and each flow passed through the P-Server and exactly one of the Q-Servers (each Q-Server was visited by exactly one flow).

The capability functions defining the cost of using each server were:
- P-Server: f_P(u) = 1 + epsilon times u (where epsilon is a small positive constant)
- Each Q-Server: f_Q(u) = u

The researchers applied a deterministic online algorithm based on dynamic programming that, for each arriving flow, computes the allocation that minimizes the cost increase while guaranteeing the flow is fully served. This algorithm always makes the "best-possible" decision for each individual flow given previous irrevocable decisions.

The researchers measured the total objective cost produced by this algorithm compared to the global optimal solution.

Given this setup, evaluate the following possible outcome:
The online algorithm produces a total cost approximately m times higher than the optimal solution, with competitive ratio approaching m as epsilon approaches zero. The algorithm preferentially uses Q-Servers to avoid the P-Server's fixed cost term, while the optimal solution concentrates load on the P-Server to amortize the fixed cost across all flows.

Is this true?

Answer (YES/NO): YES